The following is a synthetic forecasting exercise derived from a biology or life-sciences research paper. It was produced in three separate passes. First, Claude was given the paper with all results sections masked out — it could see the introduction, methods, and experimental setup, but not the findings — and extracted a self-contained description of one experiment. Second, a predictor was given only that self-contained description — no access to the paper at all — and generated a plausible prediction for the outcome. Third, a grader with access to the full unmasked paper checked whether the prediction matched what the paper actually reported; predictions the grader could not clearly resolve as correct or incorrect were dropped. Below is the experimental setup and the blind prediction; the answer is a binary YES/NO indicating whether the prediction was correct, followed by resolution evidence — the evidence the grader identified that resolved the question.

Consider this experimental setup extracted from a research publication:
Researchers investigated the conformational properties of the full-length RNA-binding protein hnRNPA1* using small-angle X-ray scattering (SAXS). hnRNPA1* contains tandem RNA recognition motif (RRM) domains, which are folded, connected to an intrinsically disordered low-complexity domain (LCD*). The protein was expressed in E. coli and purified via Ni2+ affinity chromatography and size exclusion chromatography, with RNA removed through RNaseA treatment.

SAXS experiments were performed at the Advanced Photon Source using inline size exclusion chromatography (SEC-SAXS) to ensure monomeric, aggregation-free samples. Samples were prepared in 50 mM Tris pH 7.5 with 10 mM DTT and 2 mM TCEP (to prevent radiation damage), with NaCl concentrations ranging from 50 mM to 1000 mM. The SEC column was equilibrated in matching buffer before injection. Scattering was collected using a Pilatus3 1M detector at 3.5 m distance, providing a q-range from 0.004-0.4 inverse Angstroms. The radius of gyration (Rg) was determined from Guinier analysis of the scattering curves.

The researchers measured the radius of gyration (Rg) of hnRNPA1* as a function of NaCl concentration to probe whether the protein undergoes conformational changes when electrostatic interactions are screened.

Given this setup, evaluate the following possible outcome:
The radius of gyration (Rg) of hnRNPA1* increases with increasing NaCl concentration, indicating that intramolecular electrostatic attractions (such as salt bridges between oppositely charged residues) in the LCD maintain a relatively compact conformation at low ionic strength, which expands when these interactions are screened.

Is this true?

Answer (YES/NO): NO